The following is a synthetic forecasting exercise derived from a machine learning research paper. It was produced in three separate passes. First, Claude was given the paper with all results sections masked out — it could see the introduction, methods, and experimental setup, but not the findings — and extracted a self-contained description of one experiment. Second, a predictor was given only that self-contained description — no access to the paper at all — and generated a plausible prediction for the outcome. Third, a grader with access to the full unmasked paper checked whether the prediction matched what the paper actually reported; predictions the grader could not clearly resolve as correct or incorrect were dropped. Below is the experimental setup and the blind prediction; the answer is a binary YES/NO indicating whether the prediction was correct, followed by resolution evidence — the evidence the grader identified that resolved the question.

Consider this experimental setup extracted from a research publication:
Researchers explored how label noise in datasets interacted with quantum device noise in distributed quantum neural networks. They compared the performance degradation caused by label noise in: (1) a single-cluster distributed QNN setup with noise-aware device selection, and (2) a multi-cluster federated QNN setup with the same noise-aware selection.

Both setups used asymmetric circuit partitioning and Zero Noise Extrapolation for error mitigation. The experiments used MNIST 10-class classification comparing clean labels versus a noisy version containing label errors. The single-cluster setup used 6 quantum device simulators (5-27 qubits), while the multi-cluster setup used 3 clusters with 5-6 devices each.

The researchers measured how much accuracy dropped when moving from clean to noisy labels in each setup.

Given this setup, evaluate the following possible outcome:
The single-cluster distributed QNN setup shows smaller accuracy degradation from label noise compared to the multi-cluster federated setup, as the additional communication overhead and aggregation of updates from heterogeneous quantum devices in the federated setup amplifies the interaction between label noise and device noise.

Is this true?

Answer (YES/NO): NO